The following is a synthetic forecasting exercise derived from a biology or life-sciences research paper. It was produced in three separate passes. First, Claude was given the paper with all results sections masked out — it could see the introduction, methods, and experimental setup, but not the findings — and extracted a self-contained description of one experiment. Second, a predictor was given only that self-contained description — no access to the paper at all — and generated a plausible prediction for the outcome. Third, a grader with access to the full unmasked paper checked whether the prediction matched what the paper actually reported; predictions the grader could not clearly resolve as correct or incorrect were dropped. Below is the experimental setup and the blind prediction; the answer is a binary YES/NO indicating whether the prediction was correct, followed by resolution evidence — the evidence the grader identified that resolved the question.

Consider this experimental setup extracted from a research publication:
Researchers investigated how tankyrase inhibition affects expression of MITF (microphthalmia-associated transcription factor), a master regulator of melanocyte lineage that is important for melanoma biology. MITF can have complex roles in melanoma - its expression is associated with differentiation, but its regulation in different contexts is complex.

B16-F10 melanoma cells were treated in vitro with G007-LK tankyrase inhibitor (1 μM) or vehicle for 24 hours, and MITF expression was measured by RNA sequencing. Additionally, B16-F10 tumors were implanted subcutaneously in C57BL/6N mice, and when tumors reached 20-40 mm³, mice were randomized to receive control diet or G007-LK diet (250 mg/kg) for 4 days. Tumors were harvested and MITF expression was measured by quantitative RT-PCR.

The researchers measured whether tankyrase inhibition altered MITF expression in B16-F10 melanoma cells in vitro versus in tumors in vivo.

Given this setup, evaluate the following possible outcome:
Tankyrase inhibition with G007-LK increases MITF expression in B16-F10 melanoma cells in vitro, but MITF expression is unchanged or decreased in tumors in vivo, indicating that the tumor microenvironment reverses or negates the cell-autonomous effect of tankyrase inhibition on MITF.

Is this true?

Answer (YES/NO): NO